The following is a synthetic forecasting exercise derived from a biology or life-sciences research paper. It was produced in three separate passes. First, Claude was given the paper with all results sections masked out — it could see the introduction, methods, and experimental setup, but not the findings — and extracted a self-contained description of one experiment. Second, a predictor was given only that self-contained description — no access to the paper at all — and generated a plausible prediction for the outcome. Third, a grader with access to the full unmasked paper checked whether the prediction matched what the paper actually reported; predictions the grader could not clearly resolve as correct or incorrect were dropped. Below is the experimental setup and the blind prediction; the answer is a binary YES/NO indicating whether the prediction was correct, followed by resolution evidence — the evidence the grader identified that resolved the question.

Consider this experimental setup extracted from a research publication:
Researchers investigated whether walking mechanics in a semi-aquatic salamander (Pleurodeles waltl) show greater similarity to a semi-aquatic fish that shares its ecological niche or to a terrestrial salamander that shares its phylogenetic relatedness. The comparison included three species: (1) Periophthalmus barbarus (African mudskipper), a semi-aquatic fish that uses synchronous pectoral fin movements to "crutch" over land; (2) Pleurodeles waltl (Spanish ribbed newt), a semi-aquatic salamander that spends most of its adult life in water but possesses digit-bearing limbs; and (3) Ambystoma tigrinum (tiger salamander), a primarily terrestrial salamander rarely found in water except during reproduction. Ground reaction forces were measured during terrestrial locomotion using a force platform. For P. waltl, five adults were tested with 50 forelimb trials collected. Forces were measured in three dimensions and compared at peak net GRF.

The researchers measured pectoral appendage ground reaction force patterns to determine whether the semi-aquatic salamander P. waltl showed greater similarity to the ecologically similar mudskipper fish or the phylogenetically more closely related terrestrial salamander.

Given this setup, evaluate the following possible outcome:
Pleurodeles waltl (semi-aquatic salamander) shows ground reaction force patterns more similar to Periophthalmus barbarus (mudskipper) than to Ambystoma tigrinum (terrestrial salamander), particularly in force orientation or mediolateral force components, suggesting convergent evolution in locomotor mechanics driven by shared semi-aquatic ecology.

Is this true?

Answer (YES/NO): NO